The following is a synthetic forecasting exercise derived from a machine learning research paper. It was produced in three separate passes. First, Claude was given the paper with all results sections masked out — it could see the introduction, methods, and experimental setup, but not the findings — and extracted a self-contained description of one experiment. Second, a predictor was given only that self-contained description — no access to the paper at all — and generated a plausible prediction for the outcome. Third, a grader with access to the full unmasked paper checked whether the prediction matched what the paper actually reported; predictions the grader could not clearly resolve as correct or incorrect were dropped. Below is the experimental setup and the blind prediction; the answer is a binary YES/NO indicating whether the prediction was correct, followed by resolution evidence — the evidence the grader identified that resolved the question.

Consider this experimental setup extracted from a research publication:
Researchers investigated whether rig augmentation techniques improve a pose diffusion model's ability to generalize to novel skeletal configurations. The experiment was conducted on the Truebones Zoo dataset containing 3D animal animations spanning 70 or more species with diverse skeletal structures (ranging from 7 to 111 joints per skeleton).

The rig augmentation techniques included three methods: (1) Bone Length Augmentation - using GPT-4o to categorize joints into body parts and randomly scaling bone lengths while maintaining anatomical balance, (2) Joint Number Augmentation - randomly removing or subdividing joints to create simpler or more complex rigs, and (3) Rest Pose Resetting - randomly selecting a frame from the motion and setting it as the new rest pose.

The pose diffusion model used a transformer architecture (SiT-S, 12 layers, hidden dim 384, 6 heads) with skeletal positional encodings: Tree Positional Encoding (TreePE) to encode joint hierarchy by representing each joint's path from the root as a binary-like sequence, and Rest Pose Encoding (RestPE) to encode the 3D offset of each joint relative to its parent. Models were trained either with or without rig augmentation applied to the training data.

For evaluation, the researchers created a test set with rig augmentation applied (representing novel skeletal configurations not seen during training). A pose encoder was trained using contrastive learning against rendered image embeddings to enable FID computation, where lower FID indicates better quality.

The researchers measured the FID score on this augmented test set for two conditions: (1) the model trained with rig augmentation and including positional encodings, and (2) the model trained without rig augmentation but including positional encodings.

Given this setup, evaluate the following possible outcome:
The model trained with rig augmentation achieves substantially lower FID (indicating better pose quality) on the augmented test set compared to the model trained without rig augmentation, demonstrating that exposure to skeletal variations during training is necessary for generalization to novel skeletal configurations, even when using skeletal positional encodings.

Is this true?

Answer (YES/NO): YES